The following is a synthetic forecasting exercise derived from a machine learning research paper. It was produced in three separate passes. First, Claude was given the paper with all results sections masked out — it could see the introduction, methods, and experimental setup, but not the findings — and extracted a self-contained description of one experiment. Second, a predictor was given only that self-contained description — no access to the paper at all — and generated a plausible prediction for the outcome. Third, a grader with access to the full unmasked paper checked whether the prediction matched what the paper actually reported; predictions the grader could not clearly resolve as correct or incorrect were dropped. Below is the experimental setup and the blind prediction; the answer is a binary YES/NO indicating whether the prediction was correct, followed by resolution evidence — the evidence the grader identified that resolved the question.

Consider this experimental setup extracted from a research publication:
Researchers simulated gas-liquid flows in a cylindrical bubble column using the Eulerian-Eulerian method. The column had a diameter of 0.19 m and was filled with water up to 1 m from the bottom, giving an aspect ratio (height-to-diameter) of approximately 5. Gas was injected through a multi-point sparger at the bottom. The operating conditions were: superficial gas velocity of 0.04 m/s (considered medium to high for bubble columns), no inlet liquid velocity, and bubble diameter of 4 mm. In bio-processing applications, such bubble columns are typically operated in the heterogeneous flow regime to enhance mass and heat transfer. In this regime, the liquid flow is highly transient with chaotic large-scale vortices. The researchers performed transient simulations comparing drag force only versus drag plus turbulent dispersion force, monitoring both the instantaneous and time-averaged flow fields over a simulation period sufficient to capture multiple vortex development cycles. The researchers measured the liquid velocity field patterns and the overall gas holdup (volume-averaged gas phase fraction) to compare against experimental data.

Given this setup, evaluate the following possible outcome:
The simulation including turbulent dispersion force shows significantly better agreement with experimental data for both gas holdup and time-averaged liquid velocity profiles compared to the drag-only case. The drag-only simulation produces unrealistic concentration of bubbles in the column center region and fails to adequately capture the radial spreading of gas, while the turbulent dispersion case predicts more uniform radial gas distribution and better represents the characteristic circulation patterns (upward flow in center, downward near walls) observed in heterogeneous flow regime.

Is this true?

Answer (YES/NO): NO